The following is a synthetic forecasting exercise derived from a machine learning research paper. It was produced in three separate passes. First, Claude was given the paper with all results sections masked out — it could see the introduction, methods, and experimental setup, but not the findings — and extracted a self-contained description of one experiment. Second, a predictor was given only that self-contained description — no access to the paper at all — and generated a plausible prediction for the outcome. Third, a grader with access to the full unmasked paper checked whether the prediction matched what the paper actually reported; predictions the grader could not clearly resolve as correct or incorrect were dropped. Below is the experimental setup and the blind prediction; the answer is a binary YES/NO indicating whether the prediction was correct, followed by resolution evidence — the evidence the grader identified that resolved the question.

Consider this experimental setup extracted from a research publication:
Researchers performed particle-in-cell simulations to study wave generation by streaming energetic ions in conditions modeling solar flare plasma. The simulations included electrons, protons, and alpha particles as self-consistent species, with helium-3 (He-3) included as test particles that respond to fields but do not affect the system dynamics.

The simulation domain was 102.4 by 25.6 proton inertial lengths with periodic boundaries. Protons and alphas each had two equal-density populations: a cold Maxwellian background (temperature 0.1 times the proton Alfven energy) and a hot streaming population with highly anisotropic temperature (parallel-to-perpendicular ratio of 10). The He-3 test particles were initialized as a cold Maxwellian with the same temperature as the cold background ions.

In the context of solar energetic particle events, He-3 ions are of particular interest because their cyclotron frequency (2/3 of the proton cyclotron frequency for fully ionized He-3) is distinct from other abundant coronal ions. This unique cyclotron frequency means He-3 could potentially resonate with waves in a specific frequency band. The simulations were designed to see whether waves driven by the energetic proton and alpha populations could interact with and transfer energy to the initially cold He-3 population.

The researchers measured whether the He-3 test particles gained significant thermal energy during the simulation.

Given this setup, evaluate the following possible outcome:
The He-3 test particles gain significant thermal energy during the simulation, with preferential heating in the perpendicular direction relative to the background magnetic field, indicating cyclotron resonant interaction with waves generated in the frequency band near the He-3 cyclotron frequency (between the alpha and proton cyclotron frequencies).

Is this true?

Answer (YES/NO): YES